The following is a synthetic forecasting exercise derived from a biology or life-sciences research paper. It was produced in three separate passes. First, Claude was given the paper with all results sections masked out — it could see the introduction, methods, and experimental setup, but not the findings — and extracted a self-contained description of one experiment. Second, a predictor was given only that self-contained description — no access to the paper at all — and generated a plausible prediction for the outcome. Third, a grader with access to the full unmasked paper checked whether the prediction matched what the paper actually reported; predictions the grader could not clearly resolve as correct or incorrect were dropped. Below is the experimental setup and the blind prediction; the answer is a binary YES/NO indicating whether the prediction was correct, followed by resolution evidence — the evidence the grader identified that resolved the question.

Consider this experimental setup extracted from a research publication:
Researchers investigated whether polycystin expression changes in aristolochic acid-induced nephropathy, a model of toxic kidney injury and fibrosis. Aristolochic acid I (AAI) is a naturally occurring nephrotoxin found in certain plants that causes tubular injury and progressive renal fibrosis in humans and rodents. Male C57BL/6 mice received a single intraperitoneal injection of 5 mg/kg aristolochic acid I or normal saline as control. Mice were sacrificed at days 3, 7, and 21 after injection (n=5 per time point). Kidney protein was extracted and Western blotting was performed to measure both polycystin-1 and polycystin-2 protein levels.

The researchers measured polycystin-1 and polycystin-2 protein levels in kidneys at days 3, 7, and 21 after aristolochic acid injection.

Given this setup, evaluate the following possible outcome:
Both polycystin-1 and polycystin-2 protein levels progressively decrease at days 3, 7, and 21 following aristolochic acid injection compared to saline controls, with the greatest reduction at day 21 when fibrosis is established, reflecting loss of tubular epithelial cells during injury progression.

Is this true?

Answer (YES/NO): NO